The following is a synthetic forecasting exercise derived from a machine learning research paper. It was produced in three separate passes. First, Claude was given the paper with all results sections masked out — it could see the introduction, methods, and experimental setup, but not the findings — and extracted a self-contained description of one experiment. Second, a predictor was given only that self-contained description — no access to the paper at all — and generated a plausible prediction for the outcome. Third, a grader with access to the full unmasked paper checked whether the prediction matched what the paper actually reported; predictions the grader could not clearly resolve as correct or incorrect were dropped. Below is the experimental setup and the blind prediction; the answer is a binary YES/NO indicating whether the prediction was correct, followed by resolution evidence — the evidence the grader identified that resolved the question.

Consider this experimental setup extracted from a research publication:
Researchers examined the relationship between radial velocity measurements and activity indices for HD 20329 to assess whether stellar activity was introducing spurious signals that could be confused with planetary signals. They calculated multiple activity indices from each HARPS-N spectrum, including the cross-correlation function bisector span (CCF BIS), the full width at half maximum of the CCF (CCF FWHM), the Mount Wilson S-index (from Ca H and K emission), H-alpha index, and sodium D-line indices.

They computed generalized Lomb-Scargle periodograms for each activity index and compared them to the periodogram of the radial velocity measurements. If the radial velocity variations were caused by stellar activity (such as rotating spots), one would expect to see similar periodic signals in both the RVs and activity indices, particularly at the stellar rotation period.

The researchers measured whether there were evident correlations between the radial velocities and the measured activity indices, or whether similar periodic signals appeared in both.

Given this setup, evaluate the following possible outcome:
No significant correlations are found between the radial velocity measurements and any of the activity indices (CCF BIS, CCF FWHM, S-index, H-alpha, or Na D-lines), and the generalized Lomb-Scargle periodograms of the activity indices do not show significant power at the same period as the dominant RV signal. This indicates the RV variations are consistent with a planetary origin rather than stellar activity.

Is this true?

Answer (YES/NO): YES